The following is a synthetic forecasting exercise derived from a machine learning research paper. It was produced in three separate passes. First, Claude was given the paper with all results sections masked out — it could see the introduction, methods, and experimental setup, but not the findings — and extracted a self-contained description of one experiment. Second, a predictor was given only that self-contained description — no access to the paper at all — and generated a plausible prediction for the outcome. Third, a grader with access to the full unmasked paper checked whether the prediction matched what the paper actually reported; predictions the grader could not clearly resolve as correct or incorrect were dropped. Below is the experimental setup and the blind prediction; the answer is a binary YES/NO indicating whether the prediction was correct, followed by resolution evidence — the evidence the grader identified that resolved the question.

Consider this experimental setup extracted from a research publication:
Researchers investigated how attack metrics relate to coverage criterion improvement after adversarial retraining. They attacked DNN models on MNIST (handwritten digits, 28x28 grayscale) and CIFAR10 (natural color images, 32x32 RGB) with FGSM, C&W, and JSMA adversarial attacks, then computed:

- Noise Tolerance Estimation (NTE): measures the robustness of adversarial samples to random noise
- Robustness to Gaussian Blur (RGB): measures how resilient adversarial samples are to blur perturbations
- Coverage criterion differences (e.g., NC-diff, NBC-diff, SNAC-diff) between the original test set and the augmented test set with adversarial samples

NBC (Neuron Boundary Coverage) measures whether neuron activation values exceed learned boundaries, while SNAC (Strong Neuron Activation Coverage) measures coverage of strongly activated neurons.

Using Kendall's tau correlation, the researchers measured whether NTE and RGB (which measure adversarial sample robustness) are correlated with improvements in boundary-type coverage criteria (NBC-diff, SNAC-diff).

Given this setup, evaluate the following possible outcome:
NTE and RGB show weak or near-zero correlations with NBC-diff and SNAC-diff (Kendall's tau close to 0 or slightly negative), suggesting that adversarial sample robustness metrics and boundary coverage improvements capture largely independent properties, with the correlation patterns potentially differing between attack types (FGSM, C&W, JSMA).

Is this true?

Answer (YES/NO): NO